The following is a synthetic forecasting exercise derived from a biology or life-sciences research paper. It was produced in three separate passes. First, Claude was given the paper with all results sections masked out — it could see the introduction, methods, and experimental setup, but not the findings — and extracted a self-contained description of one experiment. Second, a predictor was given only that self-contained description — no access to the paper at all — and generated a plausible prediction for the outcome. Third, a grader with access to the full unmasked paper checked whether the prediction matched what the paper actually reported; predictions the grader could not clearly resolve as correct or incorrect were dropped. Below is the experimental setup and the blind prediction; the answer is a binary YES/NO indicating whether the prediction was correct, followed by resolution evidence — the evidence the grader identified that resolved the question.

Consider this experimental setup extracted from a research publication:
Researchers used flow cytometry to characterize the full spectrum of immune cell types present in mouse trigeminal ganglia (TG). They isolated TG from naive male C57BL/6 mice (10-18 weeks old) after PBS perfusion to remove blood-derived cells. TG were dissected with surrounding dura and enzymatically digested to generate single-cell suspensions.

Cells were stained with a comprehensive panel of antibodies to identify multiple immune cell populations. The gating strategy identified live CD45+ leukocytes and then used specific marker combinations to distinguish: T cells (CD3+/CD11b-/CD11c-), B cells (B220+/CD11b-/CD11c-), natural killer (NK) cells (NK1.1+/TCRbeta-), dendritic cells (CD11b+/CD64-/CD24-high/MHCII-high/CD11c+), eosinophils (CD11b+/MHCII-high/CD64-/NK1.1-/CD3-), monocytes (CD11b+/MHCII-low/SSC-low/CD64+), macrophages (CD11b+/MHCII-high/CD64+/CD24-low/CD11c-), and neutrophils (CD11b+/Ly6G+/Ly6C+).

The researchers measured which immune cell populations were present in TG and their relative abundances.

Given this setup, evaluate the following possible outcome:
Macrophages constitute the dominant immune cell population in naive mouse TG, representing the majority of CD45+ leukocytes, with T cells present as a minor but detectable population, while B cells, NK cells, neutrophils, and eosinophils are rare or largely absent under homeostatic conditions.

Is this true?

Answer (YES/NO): NO